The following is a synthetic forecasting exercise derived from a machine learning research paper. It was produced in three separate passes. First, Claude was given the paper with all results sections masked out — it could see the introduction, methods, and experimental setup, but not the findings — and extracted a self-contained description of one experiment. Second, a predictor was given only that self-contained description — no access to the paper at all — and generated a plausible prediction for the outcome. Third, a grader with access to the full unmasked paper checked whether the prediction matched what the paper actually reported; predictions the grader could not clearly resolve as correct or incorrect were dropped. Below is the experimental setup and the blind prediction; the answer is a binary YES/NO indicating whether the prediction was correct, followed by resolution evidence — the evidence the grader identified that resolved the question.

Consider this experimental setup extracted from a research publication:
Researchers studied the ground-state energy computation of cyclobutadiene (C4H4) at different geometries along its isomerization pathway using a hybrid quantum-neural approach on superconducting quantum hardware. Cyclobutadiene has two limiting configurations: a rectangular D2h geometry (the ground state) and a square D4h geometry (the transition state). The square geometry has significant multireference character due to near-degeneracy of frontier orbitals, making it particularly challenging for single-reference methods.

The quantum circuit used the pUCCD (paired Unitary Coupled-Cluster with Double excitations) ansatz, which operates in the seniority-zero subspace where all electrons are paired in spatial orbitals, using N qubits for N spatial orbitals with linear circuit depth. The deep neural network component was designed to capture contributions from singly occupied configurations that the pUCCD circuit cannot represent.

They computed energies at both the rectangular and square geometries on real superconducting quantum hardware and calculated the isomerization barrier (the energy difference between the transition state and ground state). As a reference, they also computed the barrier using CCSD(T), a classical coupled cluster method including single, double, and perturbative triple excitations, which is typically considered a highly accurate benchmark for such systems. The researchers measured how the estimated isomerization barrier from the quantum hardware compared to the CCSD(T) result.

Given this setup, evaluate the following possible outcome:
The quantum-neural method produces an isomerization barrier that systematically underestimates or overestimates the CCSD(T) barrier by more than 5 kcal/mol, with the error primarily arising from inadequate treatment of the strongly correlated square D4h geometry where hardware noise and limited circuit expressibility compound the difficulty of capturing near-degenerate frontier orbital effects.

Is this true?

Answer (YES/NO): YES